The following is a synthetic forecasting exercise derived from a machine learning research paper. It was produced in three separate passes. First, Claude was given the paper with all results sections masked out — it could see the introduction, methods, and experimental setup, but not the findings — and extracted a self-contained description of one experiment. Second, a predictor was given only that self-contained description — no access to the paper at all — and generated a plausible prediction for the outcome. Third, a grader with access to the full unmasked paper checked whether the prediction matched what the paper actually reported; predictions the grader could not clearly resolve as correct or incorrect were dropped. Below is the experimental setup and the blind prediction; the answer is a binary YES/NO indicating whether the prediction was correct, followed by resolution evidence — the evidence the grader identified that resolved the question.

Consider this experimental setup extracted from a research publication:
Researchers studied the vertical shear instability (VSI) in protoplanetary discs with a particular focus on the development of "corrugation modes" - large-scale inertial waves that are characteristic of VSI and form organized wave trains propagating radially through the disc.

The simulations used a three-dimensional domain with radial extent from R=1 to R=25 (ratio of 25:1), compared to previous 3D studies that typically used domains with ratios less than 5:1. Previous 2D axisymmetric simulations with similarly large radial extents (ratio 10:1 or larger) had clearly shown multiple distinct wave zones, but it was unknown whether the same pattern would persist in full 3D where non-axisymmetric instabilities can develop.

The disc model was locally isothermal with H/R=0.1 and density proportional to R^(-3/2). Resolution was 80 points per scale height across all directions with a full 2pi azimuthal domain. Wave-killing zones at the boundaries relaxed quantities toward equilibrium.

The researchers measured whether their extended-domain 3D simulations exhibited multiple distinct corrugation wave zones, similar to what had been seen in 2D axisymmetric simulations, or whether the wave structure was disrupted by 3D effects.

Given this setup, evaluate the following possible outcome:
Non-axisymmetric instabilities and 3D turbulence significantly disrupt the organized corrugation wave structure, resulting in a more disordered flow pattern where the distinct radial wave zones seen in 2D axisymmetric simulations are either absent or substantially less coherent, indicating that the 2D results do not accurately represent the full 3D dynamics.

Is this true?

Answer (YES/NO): NO